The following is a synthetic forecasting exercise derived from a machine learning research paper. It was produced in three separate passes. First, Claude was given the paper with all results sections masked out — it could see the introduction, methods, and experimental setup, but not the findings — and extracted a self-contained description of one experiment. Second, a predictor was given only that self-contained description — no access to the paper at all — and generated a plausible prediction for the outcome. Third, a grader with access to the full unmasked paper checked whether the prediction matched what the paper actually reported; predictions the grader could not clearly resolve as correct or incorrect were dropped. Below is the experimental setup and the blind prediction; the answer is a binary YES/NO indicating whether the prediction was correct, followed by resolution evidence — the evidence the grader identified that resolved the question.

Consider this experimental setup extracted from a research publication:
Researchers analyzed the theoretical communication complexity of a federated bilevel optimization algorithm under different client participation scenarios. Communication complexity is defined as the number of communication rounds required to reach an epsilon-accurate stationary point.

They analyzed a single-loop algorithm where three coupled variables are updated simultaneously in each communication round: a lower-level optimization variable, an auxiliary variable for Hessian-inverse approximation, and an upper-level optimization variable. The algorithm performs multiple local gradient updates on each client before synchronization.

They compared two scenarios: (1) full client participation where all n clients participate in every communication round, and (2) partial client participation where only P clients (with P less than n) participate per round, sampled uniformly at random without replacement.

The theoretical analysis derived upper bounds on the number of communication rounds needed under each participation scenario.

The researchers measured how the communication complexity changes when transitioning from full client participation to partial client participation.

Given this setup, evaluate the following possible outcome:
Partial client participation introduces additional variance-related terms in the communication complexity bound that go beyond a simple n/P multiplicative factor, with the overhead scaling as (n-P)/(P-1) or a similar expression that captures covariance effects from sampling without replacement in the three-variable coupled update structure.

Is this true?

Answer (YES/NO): YES